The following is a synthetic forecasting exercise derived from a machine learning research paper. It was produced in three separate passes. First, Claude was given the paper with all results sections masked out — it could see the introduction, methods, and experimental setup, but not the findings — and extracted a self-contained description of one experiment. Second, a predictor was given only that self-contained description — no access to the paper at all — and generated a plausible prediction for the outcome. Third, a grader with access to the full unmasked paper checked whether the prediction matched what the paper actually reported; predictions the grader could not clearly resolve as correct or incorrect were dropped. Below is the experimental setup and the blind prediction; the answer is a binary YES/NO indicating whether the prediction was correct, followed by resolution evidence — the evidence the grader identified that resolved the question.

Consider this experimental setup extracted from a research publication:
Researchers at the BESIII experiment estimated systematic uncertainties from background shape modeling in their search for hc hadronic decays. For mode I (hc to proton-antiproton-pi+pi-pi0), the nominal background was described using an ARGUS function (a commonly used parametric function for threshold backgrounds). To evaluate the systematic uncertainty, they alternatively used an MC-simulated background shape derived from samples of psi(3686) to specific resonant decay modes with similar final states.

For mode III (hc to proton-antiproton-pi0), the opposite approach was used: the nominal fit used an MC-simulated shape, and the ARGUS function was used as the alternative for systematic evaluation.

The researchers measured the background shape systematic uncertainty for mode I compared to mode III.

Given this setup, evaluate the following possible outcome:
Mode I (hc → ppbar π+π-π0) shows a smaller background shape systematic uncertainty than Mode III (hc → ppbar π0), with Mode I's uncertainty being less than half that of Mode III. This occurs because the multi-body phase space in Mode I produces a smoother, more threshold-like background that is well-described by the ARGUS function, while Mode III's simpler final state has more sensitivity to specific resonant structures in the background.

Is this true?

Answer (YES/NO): NO